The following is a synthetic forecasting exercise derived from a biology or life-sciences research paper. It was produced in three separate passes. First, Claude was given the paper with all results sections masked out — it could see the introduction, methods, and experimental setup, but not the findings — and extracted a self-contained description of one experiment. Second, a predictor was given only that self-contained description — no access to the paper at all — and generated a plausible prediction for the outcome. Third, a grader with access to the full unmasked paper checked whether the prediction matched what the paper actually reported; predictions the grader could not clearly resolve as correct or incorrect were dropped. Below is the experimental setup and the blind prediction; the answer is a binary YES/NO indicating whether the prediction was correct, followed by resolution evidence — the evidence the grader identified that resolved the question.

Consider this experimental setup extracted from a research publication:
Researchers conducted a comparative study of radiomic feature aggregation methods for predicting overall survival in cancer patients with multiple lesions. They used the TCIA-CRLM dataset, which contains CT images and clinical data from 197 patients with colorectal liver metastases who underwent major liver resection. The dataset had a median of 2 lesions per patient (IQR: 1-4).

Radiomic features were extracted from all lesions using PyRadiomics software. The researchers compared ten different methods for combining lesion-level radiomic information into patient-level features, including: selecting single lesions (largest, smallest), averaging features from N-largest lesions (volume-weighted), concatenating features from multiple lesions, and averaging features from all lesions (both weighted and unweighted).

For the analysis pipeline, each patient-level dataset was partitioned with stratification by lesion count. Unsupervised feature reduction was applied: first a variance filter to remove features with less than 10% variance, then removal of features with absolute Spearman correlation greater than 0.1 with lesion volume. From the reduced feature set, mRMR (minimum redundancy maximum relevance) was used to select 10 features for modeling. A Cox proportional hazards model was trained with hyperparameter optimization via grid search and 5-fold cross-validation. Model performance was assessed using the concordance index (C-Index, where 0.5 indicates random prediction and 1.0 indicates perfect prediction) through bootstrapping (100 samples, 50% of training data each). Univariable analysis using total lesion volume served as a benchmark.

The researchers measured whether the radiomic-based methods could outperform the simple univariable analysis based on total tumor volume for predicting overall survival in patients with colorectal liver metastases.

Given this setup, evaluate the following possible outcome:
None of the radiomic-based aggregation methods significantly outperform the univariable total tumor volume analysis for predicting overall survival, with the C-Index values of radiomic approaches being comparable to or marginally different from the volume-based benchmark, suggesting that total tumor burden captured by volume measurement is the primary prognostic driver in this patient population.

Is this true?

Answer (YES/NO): NO